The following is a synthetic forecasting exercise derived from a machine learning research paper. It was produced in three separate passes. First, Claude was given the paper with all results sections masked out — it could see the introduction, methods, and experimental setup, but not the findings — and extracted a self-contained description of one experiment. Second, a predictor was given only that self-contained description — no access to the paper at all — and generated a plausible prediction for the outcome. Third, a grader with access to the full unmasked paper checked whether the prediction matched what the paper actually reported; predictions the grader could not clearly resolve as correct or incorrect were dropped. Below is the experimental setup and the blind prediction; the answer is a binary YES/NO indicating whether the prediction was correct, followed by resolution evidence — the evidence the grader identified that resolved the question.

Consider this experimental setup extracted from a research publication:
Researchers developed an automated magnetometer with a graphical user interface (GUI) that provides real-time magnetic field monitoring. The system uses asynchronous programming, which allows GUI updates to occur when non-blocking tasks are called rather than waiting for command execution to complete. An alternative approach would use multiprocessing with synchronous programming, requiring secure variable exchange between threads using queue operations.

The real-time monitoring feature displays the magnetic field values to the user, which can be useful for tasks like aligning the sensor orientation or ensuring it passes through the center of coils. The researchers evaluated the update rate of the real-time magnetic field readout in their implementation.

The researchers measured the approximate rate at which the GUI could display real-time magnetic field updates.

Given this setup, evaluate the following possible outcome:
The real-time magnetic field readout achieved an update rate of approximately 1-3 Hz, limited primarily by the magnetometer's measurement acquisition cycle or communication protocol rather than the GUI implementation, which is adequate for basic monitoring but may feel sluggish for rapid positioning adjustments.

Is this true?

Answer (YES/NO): NO